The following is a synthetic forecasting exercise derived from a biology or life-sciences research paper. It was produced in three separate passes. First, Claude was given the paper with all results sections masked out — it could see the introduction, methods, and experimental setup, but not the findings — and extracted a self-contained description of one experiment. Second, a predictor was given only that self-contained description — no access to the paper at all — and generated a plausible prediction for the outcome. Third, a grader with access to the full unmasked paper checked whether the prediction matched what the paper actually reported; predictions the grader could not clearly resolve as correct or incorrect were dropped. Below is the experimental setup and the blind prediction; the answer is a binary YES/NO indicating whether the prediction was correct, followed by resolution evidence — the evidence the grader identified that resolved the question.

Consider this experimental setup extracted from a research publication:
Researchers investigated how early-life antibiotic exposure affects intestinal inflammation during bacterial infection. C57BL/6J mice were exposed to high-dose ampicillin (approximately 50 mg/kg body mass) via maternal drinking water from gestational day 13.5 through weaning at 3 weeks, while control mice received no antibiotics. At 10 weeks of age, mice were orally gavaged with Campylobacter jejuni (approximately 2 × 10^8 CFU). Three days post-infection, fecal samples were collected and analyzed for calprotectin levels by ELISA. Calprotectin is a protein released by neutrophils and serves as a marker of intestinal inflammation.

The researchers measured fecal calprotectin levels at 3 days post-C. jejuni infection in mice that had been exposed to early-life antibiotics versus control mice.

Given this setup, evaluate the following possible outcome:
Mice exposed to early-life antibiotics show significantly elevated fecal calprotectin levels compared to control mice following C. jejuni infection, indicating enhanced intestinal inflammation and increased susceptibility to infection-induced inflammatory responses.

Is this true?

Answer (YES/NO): NO